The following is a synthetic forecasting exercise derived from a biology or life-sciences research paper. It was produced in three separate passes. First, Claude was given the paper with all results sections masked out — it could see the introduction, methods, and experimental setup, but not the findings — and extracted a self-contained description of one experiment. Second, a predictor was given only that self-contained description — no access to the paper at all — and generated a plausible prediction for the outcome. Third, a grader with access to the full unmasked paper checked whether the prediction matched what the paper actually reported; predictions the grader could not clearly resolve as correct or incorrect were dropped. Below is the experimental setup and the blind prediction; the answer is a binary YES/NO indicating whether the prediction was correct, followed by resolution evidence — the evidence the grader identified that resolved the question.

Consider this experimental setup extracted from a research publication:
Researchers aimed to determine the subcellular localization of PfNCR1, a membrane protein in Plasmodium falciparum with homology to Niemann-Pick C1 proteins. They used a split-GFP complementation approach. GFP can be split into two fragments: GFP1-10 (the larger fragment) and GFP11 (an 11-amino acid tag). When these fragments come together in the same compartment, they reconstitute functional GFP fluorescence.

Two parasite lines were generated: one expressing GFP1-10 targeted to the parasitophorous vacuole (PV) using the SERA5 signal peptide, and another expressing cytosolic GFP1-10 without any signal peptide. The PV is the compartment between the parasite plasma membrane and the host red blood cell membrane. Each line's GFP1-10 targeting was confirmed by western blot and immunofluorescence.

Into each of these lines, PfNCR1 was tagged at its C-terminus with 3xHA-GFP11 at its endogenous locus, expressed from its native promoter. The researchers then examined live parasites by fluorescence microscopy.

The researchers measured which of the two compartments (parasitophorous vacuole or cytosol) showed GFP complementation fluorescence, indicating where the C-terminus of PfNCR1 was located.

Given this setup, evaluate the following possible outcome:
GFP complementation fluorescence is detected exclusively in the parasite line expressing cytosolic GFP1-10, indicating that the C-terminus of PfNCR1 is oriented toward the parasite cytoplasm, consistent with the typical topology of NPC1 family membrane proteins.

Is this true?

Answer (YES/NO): YES